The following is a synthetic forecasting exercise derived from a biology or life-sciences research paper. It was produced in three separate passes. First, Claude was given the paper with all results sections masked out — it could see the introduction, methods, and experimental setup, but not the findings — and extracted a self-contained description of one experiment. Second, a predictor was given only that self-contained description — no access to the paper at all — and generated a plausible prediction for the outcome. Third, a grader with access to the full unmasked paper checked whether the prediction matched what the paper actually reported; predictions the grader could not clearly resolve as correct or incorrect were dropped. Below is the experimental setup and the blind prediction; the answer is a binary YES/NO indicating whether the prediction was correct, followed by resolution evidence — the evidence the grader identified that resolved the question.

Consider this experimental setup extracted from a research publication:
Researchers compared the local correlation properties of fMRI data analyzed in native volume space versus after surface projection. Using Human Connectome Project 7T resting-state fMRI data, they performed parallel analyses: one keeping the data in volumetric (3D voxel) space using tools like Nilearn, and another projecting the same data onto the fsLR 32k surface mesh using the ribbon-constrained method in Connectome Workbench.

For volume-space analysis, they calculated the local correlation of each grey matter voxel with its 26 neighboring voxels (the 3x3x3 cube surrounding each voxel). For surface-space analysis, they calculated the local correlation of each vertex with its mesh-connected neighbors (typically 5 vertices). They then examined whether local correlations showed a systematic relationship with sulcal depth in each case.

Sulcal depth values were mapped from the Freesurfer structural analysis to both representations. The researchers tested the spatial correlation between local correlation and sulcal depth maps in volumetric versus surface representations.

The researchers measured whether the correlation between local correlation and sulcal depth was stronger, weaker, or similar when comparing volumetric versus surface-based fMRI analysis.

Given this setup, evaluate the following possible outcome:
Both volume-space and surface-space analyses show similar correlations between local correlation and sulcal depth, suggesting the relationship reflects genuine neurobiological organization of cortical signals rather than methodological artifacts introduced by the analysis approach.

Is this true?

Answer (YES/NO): NO